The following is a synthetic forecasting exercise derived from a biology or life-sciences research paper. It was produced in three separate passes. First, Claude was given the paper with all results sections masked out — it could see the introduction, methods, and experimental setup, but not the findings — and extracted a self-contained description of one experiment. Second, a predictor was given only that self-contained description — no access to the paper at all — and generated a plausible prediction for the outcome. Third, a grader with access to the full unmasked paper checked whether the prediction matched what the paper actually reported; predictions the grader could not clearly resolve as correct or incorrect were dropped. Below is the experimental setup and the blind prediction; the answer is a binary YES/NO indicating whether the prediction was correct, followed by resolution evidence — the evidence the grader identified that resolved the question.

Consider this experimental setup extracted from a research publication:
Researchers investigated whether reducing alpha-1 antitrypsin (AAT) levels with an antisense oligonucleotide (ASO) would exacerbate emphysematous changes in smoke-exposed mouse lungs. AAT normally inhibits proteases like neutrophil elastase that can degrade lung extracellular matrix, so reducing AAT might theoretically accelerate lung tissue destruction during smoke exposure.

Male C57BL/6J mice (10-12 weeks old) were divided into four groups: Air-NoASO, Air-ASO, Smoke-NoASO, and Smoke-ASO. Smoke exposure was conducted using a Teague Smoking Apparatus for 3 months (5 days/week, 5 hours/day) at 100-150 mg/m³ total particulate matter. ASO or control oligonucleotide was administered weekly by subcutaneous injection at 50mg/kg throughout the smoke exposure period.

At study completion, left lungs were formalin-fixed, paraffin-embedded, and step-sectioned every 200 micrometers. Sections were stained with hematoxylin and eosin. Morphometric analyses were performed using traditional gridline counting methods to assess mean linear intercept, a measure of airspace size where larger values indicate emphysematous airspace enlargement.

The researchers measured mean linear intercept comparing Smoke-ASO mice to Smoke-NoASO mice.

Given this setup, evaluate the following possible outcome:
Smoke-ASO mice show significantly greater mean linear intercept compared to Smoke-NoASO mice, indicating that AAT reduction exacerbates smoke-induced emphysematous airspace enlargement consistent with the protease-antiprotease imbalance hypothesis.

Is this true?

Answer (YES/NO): NO